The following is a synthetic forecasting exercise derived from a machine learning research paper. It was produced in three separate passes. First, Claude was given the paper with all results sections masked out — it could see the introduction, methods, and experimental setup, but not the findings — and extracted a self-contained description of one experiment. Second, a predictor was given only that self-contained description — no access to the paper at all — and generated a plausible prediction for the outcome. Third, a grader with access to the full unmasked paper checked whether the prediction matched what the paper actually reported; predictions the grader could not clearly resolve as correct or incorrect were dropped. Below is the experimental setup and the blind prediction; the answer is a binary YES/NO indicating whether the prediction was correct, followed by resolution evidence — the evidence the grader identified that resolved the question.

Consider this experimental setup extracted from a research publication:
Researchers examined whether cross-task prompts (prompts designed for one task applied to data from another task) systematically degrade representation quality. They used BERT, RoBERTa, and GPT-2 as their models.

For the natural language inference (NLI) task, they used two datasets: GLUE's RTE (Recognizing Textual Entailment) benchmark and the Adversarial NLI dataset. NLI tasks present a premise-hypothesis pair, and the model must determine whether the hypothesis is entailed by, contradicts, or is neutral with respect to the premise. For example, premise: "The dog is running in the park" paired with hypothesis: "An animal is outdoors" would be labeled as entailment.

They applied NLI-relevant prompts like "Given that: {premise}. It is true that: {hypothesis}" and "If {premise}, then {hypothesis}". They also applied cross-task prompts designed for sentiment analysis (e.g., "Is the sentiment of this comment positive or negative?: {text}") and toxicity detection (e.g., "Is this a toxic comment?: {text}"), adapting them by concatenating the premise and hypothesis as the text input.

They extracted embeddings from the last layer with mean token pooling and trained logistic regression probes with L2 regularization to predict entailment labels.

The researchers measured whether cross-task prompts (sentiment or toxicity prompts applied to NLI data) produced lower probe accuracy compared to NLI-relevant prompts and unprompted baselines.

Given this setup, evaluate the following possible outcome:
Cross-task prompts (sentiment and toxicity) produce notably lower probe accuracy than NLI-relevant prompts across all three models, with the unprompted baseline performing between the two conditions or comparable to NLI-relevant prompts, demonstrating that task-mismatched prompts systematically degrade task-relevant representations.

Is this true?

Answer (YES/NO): NO